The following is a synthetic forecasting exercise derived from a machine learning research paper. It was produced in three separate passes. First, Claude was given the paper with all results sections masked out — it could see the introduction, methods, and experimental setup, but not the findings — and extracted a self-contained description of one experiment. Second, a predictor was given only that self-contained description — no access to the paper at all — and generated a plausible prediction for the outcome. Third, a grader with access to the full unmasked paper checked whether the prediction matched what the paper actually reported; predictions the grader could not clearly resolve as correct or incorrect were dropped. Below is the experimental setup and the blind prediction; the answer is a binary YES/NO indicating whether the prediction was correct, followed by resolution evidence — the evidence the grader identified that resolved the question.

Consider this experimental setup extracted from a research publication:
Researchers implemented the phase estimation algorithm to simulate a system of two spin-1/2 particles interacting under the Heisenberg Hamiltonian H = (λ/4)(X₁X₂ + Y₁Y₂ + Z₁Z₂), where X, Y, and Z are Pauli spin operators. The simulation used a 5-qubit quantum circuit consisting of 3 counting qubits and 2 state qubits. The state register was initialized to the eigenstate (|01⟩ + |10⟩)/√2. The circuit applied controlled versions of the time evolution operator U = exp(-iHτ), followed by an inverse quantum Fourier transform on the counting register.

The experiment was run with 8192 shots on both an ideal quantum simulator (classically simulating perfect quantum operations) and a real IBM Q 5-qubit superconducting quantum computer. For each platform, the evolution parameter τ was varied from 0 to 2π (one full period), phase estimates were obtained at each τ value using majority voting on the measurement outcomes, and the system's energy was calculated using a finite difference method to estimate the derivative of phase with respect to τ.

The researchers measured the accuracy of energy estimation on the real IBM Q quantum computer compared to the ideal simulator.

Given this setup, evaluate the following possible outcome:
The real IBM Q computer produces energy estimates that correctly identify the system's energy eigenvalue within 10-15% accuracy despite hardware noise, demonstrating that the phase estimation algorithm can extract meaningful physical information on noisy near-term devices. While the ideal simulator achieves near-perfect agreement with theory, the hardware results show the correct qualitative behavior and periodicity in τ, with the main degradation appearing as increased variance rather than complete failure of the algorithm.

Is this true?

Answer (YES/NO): NO